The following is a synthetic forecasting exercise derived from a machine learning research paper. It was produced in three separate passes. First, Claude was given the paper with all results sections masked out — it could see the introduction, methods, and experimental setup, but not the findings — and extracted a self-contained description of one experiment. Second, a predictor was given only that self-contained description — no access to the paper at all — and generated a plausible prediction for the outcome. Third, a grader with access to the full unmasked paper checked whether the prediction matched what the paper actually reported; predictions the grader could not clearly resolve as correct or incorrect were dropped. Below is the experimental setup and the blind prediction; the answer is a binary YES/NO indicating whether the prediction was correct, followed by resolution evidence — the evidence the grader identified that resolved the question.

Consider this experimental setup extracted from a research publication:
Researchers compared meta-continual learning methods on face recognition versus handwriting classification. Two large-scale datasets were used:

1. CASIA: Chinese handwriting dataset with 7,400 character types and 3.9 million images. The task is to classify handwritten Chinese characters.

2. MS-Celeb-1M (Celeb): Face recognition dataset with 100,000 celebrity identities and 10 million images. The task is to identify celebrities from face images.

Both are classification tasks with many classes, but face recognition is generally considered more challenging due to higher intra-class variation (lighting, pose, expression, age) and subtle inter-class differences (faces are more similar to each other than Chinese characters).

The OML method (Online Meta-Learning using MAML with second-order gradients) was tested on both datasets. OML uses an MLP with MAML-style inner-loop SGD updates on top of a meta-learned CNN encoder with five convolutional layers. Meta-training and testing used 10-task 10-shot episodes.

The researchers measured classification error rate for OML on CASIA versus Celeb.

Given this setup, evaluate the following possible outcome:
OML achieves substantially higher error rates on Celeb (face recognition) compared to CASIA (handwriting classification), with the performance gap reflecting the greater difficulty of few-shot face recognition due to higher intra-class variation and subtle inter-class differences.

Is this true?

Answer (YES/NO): YES